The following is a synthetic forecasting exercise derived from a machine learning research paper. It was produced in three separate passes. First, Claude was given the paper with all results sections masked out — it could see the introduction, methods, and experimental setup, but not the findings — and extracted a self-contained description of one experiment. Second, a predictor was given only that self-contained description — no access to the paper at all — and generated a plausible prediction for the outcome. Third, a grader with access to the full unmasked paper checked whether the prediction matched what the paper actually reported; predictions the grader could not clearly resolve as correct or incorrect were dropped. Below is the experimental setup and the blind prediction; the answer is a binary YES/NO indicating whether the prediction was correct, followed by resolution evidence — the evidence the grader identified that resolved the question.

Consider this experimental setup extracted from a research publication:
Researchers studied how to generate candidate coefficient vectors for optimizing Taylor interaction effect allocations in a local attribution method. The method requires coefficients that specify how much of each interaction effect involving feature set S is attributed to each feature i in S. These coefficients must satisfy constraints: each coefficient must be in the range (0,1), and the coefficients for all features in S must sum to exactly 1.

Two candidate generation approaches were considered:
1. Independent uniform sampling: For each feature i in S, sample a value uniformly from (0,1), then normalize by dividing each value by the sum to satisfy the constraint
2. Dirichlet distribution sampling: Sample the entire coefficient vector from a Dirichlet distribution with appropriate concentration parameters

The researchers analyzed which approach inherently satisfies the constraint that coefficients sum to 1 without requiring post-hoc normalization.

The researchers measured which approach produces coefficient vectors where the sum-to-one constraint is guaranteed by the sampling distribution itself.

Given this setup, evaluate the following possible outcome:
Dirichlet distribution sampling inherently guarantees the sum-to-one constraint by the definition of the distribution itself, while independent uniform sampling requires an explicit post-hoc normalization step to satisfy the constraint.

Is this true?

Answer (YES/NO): YES